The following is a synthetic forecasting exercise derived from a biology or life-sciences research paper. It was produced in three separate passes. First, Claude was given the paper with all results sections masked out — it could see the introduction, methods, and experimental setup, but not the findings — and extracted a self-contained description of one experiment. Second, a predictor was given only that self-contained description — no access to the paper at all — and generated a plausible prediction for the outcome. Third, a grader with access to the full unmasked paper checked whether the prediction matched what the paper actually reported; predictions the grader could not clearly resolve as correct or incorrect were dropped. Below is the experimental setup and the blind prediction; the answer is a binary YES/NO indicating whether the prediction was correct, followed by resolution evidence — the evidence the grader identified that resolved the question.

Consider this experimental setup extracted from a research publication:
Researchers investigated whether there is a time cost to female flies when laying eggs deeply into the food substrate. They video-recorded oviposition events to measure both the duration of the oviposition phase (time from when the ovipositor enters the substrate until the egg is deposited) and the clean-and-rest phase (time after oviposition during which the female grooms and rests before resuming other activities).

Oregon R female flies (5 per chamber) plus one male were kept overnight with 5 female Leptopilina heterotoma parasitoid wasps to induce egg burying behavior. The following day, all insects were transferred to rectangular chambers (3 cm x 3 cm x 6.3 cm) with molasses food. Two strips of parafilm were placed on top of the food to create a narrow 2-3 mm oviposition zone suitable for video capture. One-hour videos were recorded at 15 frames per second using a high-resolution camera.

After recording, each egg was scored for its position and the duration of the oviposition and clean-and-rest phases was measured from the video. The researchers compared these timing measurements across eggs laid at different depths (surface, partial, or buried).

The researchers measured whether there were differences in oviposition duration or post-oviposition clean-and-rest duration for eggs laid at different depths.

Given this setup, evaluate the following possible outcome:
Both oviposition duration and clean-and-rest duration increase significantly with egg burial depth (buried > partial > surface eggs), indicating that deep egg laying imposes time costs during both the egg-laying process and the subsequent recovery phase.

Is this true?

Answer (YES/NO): NO